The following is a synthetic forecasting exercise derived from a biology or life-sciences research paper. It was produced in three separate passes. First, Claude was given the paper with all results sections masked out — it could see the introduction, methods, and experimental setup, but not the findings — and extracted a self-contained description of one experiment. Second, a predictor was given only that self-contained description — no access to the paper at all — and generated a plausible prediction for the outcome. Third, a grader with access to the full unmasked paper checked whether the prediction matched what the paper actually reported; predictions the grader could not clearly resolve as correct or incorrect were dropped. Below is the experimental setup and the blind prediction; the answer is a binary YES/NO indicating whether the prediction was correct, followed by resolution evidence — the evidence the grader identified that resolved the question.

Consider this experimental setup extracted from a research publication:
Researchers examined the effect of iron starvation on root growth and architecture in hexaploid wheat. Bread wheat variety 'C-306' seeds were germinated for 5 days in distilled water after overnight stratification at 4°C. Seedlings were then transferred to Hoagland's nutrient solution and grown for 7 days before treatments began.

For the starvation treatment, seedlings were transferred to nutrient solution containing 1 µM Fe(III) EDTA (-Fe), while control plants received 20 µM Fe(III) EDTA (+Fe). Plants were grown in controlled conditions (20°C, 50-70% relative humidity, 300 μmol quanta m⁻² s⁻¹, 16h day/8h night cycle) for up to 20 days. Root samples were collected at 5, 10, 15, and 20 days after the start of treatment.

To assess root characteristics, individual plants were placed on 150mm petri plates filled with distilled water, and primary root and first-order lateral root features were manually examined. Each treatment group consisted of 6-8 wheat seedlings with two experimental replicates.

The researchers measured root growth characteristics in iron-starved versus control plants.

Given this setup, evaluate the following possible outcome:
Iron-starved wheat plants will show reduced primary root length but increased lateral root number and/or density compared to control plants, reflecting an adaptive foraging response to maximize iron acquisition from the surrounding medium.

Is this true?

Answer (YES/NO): NO